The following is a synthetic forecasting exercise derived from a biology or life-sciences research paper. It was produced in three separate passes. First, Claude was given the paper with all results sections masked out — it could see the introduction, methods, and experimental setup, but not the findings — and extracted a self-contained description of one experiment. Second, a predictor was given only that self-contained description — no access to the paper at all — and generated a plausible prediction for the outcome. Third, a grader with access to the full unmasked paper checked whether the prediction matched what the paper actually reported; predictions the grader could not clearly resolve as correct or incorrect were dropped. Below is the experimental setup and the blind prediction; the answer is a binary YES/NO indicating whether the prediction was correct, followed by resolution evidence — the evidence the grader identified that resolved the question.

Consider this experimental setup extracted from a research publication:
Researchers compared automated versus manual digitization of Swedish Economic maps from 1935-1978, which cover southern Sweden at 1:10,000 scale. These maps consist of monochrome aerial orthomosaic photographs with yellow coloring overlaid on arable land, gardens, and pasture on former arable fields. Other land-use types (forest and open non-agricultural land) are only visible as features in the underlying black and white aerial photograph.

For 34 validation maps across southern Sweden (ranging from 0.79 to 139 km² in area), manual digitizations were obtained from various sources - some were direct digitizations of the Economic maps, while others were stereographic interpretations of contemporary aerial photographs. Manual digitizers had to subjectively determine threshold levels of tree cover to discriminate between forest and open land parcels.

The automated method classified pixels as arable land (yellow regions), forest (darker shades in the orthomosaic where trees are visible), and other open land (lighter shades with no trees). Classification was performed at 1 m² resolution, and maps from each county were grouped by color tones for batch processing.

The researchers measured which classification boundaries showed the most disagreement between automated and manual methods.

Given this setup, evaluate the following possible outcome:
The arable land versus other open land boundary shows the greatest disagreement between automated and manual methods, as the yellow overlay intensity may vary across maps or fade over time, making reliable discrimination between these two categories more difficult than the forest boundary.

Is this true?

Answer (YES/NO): NO